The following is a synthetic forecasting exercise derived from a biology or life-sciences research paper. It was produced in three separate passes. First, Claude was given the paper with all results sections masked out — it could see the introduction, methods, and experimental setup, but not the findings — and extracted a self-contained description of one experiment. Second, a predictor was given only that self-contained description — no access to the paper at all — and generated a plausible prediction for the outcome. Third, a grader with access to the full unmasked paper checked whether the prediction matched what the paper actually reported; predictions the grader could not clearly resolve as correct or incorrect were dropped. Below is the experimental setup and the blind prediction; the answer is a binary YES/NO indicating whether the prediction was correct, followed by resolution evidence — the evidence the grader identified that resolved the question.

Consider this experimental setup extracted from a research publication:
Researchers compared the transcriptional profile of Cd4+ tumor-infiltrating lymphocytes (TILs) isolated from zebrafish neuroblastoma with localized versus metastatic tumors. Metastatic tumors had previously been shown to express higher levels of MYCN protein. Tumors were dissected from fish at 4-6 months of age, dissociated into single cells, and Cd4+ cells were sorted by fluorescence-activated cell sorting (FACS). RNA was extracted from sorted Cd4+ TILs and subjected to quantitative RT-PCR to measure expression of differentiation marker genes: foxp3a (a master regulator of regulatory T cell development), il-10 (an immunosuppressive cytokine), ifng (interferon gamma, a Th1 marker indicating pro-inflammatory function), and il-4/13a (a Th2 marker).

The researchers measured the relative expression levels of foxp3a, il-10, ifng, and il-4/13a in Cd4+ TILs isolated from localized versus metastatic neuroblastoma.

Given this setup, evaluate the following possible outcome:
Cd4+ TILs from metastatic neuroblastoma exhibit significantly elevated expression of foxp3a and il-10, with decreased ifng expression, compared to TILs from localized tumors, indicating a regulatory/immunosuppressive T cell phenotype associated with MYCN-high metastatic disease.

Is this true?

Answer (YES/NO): YES